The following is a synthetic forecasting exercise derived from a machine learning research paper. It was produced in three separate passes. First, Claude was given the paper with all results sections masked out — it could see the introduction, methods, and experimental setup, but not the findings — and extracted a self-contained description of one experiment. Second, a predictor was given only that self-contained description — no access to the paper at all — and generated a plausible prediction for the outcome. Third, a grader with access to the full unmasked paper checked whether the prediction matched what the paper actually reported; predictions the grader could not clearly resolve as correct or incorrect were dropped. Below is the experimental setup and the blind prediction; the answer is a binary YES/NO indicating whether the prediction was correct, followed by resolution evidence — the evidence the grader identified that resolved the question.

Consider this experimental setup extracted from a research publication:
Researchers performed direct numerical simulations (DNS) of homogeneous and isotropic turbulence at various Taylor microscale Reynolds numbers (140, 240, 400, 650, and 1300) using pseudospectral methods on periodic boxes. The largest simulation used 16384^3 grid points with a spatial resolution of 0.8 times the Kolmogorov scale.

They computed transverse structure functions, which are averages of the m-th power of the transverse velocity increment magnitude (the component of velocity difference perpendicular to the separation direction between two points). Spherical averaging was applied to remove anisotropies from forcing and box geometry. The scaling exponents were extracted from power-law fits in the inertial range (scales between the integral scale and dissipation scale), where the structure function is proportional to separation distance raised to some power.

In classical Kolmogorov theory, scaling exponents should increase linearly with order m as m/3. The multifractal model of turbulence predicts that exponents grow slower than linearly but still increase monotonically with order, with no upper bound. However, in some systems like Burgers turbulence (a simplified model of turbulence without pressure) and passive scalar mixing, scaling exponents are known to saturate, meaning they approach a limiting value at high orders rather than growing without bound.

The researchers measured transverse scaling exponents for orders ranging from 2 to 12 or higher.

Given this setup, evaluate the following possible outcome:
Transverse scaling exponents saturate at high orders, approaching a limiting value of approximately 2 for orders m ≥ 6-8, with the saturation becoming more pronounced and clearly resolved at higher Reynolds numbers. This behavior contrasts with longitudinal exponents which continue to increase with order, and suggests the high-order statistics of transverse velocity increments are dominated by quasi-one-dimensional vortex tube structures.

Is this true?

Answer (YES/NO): NO